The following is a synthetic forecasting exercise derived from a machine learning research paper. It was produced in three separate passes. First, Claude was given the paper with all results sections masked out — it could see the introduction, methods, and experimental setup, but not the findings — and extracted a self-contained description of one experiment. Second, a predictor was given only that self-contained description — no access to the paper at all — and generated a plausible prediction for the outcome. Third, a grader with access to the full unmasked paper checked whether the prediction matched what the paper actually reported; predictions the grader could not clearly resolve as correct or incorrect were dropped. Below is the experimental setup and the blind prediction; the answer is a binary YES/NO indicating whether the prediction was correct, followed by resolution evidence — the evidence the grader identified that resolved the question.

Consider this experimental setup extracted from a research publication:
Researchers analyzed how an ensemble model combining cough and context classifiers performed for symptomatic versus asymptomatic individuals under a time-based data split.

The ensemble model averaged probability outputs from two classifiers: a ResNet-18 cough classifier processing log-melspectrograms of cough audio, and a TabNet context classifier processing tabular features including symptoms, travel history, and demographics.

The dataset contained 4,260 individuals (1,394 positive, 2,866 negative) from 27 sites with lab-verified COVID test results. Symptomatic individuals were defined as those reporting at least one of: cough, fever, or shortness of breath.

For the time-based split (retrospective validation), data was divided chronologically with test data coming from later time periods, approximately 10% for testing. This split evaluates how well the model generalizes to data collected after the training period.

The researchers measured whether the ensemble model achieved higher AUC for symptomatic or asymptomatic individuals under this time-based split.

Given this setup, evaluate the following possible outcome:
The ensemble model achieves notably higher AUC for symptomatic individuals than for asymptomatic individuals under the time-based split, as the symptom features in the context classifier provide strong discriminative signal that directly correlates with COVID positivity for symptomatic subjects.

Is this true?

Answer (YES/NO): NO